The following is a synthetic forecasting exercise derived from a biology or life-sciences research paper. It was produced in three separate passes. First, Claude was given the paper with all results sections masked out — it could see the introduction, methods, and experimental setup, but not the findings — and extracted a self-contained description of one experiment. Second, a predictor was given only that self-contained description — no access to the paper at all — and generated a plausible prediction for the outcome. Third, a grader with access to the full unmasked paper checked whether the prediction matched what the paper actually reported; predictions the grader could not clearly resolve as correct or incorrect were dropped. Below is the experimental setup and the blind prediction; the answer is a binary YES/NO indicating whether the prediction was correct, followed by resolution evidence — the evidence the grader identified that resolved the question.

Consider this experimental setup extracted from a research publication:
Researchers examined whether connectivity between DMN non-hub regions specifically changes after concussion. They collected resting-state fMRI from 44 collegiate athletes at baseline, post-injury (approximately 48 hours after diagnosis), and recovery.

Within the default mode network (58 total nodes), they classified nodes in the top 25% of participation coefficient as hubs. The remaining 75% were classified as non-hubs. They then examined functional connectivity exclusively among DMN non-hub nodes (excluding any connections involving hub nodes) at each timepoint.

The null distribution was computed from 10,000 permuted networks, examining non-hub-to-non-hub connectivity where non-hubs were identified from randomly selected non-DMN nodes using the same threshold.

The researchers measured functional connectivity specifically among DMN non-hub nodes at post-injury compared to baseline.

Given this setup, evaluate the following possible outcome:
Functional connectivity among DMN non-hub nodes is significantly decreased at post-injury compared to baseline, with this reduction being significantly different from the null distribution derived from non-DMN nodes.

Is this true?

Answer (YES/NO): NO